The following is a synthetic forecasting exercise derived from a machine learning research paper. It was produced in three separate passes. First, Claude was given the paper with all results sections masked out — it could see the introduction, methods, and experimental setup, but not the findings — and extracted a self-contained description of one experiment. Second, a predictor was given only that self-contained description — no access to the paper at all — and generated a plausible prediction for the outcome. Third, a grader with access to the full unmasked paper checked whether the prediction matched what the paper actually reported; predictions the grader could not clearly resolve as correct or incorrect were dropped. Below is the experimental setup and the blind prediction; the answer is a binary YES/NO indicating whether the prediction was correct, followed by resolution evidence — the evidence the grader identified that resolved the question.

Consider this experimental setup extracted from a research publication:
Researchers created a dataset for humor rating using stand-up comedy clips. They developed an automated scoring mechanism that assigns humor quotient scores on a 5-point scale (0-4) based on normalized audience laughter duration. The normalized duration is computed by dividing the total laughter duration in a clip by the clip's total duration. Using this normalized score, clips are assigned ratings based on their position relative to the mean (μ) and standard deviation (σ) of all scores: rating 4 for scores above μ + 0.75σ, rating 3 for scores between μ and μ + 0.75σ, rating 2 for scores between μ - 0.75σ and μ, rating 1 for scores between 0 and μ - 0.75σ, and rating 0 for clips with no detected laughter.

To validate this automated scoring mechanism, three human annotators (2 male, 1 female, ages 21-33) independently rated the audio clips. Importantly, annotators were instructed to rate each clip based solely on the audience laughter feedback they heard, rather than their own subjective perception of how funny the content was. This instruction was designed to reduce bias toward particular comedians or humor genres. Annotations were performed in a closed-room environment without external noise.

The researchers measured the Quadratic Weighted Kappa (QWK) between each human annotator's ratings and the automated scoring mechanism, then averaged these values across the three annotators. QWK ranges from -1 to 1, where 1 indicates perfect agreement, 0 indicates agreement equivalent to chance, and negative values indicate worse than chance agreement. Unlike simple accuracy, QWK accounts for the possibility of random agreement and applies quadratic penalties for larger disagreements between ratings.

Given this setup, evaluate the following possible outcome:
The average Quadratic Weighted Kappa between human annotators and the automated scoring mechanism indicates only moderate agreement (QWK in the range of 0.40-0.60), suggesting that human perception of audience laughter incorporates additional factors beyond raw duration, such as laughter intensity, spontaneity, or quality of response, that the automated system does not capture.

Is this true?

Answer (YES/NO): YES